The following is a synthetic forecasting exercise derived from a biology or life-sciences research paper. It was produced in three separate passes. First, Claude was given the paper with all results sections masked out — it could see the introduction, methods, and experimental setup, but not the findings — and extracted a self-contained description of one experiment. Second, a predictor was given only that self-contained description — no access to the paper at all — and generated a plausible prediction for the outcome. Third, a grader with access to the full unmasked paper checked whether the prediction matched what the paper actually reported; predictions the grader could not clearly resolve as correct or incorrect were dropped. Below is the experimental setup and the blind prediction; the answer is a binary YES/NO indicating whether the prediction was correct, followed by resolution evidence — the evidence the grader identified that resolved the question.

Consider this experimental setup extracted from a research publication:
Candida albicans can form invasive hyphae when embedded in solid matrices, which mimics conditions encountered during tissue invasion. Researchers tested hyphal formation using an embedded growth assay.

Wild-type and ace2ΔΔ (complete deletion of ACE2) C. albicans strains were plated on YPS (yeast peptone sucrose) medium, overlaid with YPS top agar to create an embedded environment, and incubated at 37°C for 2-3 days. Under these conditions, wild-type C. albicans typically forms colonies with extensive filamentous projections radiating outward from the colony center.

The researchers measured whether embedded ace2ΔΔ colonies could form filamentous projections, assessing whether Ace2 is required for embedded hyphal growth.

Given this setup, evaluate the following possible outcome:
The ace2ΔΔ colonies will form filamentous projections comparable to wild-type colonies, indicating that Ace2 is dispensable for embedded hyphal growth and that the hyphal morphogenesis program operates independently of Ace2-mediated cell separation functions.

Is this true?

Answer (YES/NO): YES